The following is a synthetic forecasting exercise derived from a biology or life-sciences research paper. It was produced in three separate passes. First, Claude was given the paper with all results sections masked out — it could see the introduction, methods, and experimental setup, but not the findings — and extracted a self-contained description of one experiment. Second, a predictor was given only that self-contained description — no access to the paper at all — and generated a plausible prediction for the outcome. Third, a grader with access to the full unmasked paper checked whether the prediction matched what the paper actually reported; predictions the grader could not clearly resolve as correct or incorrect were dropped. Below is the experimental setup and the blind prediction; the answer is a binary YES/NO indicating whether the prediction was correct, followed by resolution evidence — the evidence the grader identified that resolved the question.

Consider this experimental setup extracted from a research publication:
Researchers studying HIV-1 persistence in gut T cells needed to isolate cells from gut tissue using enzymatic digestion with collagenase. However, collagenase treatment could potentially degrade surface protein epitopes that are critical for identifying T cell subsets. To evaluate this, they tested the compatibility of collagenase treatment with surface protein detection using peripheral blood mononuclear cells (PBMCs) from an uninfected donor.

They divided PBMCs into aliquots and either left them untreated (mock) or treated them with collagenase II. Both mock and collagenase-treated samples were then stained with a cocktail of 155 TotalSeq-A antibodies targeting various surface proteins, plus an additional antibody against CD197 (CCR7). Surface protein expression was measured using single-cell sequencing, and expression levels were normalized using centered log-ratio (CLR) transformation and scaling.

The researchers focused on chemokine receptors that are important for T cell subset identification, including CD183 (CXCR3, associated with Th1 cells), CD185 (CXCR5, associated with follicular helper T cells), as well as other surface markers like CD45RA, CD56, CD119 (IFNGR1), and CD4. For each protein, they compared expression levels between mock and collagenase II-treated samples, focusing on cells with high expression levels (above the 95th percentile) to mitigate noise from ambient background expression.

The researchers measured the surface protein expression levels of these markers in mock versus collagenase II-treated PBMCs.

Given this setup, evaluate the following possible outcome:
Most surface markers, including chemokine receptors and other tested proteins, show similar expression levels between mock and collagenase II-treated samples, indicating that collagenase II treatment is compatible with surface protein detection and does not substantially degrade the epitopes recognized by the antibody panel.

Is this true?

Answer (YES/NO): NO